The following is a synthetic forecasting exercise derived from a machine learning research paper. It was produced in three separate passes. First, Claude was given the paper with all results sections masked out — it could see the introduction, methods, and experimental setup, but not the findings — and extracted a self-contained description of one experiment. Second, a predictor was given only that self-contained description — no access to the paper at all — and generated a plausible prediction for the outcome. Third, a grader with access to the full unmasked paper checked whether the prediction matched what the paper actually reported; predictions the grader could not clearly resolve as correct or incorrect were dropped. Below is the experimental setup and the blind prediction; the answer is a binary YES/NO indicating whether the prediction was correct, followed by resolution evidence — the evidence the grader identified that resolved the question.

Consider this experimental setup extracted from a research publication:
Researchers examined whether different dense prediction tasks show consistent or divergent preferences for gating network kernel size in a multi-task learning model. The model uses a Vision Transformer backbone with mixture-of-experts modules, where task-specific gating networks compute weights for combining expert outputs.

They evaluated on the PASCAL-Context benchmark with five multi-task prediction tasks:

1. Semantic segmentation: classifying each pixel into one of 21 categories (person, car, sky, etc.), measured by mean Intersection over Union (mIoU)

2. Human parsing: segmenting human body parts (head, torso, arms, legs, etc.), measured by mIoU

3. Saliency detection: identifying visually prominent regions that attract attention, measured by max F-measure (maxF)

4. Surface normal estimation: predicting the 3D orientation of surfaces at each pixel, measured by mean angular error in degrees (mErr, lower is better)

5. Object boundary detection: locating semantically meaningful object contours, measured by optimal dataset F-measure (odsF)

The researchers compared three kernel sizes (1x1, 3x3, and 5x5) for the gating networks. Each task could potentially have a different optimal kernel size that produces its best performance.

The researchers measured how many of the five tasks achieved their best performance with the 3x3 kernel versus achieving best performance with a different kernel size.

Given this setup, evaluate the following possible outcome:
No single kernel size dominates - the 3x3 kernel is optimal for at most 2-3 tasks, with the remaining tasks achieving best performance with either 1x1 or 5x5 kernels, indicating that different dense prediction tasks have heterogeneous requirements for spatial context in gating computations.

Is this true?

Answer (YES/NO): YES